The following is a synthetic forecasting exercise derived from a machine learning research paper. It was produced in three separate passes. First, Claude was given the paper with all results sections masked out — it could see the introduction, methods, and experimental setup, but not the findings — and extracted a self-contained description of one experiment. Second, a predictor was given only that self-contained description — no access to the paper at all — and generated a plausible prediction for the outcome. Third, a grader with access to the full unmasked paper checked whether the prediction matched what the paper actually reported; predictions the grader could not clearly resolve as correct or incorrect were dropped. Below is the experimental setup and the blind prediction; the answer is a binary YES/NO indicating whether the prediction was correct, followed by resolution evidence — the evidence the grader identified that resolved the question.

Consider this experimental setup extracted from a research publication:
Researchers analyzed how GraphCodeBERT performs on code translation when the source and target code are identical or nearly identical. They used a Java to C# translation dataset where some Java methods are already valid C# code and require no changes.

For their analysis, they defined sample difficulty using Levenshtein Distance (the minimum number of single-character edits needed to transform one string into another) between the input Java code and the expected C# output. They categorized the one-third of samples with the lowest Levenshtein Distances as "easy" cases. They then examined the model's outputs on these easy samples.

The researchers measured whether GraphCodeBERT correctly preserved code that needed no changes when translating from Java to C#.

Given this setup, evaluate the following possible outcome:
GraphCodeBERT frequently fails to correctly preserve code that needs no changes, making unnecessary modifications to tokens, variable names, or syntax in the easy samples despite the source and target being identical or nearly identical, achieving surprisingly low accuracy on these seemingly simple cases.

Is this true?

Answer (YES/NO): YES